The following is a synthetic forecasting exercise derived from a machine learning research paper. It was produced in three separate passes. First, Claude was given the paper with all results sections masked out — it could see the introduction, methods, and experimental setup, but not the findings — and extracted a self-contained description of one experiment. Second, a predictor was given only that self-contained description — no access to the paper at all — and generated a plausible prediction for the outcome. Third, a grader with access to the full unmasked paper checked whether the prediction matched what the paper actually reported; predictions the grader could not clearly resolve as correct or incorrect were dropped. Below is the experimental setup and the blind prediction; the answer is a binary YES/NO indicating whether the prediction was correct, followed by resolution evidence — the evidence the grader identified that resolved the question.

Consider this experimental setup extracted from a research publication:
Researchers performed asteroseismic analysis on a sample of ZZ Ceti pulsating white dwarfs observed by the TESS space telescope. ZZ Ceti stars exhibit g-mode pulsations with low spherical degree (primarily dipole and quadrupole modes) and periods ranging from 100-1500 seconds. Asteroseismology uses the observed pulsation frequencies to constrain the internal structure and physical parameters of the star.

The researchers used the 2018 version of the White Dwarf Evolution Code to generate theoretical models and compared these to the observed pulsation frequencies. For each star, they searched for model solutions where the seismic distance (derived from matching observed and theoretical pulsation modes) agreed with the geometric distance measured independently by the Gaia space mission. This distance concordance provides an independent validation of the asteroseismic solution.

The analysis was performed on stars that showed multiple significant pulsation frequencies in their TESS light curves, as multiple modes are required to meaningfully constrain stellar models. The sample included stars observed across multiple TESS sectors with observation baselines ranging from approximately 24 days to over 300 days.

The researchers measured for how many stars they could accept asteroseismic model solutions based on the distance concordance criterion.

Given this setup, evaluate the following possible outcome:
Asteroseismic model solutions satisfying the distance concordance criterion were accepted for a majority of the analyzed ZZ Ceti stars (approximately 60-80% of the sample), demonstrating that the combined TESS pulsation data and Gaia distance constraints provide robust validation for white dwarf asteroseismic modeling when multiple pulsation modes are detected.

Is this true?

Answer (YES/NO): YES